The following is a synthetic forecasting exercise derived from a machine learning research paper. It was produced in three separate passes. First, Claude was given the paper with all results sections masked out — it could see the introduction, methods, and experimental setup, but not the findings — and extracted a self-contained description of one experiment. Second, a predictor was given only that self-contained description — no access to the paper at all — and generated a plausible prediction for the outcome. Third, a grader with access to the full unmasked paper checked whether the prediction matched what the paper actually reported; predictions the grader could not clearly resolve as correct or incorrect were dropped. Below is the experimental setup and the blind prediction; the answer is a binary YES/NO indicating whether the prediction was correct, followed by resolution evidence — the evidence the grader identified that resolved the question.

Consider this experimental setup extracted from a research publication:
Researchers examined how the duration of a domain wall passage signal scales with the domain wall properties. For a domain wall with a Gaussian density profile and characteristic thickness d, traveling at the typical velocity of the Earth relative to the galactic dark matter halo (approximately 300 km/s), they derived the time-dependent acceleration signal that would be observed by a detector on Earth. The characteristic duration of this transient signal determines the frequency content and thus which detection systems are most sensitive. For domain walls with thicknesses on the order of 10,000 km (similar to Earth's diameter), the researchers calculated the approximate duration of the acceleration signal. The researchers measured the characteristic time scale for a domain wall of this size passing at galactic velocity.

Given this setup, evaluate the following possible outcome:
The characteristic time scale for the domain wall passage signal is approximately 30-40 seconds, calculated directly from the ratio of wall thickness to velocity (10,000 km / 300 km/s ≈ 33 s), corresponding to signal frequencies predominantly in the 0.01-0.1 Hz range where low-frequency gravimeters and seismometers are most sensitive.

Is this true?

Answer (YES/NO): YES